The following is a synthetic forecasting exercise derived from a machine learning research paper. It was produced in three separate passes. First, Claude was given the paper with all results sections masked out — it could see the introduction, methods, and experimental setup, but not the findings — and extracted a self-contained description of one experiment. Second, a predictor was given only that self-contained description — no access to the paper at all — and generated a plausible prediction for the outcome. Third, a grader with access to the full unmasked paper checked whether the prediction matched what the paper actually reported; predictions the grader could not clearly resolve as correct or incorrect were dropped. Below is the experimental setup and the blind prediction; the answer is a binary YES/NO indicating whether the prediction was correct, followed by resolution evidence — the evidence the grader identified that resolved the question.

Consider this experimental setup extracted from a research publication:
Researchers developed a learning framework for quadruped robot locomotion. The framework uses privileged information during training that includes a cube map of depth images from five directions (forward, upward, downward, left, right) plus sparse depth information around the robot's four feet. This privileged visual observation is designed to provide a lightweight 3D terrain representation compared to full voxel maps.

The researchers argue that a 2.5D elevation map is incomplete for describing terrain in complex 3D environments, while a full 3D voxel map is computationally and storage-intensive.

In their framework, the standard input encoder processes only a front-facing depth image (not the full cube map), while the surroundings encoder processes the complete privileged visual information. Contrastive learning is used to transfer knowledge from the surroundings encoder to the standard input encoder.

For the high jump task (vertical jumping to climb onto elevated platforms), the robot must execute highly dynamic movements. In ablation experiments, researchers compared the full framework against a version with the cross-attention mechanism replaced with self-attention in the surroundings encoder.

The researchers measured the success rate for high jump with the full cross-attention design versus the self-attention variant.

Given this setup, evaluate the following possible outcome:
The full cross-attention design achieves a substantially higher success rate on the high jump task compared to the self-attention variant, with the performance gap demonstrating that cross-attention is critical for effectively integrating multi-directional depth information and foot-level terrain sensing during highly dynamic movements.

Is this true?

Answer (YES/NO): NO